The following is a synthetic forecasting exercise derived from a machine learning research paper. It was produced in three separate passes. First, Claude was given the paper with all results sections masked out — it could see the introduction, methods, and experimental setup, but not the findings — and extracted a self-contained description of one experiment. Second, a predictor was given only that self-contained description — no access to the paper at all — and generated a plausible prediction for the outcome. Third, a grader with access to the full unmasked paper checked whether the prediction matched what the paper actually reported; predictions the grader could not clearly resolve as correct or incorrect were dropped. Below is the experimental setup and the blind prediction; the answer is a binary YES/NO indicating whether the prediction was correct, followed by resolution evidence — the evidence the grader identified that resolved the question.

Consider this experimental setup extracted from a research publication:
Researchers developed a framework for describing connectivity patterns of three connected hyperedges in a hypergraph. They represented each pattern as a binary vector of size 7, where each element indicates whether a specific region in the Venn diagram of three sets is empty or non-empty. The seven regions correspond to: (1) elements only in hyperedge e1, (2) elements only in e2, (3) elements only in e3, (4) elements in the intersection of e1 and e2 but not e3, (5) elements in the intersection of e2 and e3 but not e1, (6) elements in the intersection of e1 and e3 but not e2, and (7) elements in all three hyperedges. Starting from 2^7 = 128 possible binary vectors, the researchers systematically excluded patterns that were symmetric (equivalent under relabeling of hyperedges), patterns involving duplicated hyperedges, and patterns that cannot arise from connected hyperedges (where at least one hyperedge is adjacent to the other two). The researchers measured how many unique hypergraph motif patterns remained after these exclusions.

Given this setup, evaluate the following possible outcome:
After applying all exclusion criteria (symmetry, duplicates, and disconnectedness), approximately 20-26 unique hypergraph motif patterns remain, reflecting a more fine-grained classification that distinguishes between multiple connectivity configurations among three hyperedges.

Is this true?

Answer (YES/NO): YES